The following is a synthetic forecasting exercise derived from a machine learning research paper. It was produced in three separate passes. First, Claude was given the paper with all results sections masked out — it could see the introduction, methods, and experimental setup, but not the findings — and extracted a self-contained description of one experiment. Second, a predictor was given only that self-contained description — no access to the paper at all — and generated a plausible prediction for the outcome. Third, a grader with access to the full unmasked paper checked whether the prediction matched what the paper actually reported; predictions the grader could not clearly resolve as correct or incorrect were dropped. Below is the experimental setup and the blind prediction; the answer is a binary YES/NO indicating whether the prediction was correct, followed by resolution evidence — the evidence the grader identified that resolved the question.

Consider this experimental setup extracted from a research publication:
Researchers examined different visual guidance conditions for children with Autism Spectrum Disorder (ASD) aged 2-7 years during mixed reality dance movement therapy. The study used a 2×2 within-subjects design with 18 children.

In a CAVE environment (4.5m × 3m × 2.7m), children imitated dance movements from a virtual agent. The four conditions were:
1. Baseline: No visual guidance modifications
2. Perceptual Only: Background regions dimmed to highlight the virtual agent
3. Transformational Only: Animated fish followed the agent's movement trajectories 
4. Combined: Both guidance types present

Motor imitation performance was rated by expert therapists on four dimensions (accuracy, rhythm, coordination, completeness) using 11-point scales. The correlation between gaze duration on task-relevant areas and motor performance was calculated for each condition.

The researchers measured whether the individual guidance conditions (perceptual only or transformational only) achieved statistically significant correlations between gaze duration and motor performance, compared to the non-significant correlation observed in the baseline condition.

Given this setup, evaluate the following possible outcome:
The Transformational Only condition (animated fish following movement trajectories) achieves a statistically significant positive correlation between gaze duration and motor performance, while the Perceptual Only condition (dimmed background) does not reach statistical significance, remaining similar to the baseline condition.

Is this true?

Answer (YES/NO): NO